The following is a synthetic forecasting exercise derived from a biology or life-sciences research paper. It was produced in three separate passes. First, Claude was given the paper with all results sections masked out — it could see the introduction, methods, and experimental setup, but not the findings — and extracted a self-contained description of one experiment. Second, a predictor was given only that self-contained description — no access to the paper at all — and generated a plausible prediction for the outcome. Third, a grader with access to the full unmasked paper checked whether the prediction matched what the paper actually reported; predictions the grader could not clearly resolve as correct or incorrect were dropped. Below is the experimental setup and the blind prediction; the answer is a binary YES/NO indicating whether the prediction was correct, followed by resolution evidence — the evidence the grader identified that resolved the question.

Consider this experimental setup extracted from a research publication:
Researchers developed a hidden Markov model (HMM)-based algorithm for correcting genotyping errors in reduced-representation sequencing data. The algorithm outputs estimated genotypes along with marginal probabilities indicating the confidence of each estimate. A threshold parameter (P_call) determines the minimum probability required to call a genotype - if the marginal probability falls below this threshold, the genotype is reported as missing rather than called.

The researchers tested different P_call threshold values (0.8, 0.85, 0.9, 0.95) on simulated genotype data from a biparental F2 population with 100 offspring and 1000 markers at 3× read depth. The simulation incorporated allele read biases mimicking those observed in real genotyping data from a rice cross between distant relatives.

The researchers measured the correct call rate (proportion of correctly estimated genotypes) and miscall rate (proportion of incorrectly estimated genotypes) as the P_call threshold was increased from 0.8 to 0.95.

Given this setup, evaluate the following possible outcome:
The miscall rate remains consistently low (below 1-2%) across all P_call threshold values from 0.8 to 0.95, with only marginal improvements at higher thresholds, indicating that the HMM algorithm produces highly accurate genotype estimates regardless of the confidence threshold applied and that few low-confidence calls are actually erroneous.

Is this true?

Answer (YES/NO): NO